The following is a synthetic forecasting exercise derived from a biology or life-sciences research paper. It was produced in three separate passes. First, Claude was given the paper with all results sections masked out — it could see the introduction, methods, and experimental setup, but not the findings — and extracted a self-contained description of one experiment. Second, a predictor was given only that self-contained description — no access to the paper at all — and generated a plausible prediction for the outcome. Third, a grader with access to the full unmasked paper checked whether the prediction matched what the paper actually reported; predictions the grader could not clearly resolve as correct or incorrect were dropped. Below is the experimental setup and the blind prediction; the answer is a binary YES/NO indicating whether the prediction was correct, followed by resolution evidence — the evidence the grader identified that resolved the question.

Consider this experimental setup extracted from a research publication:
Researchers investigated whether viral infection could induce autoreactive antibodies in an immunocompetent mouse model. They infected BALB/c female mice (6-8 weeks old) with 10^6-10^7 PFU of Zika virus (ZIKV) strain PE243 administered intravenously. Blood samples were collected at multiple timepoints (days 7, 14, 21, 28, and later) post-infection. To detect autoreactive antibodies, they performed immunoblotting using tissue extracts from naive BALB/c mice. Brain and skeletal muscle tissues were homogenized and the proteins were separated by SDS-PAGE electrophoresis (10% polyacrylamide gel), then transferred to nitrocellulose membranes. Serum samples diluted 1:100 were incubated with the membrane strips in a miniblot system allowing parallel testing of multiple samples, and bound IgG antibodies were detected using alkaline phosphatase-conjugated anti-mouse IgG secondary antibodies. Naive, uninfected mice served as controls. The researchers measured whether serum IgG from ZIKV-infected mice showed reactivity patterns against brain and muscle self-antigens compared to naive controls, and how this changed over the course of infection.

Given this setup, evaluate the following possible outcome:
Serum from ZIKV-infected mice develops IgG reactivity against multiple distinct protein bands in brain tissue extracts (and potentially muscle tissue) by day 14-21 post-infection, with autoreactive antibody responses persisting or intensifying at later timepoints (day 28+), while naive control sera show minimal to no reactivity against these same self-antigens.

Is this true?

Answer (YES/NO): YES